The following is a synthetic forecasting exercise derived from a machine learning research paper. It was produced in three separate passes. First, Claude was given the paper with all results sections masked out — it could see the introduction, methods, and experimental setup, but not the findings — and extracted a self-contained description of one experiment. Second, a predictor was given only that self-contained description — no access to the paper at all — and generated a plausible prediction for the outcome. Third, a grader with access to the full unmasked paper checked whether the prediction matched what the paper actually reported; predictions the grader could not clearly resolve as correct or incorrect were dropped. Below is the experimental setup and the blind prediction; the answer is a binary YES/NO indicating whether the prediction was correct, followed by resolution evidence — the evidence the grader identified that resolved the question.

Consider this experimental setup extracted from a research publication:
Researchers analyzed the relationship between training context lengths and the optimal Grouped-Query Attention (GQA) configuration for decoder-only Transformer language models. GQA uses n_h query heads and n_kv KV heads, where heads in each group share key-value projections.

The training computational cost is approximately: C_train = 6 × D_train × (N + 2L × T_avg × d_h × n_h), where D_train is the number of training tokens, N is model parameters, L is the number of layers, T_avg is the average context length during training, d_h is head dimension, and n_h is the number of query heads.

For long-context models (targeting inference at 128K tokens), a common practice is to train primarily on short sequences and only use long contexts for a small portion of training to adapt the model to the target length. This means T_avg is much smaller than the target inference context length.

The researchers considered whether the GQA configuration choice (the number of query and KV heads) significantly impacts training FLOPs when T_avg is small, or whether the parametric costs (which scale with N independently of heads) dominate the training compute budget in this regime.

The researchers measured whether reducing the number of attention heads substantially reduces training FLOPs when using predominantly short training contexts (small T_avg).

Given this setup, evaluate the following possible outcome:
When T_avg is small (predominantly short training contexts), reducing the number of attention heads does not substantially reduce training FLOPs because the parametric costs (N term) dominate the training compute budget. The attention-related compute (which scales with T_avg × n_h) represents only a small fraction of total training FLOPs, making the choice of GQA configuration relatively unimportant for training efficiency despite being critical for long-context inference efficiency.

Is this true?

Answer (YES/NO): YES